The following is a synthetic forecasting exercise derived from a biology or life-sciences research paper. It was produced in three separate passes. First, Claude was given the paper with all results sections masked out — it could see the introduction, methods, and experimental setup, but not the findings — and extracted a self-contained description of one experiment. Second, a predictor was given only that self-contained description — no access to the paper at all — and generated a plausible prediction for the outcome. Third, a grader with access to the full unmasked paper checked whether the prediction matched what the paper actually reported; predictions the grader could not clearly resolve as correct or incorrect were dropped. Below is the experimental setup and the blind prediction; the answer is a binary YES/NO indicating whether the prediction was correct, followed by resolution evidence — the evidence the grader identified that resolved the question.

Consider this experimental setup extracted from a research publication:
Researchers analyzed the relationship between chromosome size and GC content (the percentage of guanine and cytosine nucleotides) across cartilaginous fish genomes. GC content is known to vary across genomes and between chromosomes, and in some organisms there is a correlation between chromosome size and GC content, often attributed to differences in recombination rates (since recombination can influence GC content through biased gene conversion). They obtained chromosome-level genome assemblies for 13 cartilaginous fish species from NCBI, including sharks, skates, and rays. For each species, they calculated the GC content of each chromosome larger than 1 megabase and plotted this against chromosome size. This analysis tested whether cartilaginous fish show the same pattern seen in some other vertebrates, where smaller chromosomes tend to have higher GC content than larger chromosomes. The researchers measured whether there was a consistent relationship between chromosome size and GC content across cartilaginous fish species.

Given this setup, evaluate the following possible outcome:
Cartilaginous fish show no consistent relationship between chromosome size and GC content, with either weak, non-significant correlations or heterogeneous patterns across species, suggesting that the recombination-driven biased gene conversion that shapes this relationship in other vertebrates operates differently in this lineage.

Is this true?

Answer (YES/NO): YES